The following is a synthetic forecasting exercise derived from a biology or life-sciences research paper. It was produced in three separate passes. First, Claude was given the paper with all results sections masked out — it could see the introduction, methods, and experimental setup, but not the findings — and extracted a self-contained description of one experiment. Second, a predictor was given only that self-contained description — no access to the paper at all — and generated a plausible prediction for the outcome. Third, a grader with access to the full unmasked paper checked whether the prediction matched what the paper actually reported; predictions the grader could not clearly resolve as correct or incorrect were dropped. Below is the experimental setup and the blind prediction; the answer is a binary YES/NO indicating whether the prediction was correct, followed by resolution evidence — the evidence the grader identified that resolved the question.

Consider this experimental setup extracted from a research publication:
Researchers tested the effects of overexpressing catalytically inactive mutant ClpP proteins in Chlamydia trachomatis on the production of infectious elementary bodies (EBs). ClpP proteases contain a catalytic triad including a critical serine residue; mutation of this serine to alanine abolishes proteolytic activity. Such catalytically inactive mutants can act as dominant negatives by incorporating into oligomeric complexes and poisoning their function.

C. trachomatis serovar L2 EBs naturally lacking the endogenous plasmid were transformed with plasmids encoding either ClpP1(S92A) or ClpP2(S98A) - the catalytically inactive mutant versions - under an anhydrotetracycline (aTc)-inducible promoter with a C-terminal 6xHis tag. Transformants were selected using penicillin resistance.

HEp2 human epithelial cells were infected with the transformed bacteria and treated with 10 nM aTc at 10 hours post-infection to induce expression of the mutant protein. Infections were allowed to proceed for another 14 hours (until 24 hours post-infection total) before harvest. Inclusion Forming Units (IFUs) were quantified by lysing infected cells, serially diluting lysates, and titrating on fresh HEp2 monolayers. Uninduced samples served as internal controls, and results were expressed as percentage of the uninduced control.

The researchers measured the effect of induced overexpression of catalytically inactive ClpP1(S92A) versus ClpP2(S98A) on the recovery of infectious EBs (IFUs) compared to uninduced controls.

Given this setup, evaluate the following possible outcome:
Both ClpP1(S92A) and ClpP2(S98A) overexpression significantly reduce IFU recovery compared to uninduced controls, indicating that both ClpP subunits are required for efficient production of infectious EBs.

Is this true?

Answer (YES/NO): NO